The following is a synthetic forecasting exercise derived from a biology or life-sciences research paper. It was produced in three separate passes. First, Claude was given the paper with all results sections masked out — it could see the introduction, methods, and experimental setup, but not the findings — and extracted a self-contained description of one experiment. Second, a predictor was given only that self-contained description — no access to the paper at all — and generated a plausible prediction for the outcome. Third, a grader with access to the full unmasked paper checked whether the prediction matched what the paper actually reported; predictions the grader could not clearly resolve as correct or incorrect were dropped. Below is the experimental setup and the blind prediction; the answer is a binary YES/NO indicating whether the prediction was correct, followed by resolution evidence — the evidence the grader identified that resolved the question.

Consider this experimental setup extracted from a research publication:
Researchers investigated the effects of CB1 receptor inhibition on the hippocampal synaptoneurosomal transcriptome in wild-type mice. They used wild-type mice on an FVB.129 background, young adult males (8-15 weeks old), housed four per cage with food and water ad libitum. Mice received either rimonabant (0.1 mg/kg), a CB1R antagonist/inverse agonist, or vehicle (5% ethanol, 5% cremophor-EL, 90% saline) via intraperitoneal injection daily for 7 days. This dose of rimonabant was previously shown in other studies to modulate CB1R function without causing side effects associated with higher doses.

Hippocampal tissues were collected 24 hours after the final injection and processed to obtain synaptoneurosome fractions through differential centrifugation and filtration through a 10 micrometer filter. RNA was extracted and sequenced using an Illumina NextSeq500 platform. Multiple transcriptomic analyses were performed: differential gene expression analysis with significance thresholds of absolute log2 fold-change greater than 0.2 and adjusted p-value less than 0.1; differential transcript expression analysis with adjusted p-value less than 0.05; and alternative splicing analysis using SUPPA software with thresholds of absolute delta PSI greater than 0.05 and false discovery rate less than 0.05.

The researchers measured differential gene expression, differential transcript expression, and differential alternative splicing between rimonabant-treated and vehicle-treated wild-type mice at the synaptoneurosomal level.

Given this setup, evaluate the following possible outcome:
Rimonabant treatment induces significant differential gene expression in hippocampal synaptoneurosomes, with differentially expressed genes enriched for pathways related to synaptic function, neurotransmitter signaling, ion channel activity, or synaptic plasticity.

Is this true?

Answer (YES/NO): NO